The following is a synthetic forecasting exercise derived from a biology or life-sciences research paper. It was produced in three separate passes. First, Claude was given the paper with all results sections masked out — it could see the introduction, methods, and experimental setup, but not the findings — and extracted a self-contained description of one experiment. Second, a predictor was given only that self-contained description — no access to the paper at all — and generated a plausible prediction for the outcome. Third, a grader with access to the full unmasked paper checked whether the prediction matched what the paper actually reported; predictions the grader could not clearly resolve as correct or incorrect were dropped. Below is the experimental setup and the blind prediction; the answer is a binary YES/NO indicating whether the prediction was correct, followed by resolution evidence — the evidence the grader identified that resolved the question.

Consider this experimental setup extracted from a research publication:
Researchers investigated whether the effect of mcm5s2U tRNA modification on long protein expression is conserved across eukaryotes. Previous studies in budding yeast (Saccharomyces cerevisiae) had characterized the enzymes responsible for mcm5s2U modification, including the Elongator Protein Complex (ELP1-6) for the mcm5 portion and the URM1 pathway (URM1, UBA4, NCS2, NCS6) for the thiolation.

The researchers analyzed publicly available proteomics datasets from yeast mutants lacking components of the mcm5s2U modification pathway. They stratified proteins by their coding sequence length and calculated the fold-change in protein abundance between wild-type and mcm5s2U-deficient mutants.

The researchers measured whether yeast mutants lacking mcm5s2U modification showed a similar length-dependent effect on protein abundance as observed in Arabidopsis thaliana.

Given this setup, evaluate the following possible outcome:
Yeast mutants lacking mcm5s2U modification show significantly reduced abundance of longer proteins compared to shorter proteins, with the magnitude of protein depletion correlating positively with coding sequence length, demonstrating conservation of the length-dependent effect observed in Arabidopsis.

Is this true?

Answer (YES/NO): YES